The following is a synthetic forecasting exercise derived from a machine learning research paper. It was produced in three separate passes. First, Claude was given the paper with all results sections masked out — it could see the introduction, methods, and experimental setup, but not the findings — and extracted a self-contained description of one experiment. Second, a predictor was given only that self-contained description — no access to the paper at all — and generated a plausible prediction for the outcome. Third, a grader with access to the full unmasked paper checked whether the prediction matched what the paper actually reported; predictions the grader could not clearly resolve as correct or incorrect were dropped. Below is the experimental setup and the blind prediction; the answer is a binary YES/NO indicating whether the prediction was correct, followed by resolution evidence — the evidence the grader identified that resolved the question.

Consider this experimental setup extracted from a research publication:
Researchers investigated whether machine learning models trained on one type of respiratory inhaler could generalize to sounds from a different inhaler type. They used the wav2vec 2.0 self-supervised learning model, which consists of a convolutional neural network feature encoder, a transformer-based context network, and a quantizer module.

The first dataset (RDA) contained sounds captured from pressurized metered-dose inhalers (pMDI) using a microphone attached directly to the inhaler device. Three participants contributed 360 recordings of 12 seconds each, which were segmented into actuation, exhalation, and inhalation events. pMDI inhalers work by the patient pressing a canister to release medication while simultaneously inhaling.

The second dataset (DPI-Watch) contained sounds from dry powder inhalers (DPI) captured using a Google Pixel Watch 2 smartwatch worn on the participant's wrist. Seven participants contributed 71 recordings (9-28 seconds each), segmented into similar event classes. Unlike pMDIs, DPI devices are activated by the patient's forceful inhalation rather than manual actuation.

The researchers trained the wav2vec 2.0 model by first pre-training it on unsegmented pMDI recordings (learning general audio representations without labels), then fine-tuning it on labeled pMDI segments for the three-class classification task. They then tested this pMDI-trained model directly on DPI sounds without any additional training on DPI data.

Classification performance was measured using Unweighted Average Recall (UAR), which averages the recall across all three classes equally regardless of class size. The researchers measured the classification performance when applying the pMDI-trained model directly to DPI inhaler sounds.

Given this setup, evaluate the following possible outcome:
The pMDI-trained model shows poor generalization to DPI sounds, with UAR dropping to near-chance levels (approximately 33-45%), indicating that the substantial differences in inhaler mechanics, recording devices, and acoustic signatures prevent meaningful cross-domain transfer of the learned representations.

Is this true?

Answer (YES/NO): NO